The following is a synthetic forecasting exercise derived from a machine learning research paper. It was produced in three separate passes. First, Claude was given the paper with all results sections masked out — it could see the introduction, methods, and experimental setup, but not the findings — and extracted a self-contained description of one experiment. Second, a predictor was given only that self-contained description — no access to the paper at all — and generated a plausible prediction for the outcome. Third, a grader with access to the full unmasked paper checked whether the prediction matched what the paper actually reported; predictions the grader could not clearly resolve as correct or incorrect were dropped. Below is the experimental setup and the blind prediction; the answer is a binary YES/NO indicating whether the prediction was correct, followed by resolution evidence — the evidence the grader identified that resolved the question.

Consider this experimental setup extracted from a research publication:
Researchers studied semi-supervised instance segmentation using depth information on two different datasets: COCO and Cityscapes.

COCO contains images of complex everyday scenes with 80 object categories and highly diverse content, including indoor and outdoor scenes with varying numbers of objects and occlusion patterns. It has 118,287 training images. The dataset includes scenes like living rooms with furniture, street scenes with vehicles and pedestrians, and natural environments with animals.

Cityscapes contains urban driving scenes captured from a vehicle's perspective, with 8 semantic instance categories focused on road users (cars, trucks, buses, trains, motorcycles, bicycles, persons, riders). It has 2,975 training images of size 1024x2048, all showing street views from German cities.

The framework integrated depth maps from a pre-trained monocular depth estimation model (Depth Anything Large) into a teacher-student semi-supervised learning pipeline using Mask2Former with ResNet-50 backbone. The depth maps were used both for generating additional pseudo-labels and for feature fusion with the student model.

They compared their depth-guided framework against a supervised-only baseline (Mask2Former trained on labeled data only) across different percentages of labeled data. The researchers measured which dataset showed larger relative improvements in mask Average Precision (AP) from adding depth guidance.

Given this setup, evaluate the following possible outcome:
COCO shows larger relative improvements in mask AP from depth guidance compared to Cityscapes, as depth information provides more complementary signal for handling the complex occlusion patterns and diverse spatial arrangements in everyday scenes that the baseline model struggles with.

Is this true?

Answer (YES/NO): YES